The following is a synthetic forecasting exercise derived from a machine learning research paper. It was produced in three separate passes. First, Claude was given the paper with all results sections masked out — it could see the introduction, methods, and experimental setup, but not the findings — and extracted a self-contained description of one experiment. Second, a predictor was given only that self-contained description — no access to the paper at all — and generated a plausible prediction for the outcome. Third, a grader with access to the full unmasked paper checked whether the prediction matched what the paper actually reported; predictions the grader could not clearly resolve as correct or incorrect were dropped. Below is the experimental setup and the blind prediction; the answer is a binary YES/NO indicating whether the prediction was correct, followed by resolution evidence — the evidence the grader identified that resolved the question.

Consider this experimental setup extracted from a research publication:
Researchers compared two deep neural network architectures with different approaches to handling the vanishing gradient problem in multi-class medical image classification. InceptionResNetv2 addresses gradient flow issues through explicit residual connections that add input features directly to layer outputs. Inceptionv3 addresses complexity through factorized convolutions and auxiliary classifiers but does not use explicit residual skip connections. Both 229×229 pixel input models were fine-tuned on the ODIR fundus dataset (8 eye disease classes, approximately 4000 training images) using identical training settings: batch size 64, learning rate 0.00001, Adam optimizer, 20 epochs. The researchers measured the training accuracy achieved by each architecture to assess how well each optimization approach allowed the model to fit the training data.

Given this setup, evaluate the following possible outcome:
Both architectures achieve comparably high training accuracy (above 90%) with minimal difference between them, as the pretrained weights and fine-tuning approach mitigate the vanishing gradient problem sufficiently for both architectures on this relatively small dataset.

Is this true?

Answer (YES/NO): NO